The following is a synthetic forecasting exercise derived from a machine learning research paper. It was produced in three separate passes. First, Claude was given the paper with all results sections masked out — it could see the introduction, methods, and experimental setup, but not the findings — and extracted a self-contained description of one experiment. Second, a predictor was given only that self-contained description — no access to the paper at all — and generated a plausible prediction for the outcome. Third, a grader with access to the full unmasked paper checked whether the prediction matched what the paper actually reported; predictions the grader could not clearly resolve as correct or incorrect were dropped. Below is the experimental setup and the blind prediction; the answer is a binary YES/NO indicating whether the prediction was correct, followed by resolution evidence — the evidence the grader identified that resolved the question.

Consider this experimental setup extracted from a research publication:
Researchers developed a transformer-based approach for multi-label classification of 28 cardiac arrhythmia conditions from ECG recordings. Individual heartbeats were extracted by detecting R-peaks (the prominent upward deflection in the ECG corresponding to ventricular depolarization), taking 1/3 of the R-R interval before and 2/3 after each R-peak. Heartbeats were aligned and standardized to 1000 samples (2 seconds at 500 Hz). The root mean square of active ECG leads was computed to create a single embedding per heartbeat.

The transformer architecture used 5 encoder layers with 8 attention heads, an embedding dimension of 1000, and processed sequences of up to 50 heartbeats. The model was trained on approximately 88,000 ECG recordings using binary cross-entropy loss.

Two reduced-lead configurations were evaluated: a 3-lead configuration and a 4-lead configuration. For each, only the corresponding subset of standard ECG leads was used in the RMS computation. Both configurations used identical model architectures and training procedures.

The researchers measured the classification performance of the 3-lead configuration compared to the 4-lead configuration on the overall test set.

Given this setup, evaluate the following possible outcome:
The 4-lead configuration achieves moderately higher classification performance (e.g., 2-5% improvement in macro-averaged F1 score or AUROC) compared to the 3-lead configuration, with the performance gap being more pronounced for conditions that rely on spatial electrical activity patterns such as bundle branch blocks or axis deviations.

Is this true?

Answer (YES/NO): NO